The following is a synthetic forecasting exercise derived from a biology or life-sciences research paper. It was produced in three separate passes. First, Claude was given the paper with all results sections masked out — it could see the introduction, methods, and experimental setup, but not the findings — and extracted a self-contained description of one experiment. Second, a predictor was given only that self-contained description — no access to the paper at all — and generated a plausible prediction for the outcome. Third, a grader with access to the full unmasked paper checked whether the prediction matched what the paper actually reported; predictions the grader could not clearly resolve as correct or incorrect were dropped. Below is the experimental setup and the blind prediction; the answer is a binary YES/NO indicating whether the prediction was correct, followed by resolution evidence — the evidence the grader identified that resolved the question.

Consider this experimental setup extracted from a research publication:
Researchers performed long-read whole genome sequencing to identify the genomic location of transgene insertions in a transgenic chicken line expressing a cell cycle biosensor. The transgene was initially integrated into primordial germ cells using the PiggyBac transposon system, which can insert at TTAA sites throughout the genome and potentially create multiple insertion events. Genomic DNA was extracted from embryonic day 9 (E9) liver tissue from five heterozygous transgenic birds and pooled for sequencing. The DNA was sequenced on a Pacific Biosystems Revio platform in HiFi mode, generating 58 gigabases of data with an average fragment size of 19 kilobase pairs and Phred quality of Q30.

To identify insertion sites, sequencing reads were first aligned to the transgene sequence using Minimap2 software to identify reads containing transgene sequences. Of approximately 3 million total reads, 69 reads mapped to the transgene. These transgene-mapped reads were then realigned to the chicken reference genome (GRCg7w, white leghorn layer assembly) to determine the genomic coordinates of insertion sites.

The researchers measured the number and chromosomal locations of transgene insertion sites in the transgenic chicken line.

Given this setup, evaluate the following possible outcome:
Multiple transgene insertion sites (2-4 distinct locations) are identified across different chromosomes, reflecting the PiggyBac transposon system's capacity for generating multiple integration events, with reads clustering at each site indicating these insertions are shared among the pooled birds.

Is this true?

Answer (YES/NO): YES